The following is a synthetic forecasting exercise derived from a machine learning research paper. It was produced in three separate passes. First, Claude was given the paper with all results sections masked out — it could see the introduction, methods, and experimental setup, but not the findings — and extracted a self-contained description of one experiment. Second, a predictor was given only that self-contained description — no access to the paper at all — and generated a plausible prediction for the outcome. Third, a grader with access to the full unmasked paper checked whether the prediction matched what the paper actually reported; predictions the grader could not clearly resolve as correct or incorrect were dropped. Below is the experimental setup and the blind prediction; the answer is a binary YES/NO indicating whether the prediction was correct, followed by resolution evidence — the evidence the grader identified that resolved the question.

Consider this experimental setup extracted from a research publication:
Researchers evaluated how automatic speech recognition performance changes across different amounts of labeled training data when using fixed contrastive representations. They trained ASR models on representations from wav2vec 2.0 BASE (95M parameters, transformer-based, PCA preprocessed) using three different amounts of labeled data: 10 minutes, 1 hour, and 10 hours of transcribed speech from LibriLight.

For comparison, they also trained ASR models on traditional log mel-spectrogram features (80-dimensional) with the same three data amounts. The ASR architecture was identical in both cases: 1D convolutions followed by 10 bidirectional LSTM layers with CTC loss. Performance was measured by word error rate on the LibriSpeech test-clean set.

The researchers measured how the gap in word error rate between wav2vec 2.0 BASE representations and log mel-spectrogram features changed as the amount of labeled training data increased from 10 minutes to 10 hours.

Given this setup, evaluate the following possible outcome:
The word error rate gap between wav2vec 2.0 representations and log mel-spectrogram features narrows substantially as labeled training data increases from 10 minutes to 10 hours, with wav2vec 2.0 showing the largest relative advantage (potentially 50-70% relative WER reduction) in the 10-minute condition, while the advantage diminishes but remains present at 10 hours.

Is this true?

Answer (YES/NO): NO